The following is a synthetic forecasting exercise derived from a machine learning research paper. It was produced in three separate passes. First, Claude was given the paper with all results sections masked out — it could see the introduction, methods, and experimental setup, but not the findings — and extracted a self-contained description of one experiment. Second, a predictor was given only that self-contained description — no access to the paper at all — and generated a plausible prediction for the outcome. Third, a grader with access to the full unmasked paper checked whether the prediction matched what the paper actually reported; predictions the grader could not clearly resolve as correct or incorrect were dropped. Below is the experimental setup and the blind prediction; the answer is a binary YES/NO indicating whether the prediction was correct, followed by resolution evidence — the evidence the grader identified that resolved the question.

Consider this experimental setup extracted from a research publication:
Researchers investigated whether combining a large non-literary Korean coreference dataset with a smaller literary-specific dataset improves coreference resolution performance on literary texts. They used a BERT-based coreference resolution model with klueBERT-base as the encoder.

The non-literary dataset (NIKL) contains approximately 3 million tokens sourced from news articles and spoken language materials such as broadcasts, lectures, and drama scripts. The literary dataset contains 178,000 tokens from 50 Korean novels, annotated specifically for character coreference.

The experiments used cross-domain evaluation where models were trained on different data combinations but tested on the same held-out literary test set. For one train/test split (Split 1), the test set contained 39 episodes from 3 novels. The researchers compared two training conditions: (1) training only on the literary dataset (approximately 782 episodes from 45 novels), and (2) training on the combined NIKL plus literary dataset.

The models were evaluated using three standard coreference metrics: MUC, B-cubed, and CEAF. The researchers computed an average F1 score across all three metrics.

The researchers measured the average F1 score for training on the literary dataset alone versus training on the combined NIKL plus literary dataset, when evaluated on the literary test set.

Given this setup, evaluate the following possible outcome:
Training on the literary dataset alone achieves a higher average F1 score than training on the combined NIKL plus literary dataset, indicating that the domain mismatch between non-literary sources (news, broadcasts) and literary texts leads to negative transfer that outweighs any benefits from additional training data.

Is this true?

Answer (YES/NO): YES